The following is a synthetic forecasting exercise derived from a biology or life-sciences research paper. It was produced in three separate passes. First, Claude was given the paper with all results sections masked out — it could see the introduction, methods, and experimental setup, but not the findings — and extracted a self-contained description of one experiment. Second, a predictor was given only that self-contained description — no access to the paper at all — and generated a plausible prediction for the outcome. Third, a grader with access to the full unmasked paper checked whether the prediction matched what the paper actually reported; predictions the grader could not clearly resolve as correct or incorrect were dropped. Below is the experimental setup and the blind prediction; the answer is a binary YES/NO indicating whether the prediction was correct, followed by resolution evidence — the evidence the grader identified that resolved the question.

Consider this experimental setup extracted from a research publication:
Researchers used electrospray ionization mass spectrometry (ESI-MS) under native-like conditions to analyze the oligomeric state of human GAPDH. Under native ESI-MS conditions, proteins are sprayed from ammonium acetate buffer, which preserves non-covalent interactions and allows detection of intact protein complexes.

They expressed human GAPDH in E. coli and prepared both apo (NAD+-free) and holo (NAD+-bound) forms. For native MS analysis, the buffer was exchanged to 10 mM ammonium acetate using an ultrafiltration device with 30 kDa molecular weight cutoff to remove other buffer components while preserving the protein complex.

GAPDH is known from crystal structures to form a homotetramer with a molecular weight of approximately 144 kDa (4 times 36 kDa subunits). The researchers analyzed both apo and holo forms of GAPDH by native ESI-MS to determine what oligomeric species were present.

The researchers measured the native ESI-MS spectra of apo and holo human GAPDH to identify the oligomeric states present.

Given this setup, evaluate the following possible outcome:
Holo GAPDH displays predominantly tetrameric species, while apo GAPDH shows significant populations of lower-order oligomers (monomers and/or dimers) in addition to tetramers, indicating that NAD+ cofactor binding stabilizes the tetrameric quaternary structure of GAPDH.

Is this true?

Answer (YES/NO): NO